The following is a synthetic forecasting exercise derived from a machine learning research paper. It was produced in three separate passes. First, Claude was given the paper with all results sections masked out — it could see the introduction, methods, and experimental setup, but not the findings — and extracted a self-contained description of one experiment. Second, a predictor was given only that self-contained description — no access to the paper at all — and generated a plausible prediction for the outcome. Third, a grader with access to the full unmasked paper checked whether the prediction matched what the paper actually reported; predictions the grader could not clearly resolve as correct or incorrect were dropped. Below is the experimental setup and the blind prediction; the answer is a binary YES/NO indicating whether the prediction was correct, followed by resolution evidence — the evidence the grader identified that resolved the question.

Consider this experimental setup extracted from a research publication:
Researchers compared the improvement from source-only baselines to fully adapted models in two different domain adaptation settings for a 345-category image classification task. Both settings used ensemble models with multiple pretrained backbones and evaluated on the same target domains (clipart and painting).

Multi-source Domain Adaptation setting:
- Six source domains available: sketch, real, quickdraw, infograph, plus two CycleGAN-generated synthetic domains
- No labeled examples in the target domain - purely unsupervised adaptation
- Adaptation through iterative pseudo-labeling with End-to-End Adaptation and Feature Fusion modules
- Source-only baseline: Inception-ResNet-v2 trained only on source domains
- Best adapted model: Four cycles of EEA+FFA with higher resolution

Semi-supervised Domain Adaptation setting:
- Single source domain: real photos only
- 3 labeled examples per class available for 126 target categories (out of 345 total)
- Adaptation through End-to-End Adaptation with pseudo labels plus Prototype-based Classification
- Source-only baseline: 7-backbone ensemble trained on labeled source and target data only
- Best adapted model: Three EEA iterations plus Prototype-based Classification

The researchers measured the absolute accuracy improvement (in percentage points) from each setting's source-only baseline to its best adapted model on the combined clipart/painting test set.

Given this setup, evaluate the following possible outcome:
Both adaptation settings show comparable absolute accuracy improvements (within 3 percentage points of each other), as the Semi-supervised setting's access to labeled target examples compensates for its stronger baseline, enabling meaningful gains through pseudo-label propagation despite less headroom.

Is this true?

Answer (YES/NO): NO